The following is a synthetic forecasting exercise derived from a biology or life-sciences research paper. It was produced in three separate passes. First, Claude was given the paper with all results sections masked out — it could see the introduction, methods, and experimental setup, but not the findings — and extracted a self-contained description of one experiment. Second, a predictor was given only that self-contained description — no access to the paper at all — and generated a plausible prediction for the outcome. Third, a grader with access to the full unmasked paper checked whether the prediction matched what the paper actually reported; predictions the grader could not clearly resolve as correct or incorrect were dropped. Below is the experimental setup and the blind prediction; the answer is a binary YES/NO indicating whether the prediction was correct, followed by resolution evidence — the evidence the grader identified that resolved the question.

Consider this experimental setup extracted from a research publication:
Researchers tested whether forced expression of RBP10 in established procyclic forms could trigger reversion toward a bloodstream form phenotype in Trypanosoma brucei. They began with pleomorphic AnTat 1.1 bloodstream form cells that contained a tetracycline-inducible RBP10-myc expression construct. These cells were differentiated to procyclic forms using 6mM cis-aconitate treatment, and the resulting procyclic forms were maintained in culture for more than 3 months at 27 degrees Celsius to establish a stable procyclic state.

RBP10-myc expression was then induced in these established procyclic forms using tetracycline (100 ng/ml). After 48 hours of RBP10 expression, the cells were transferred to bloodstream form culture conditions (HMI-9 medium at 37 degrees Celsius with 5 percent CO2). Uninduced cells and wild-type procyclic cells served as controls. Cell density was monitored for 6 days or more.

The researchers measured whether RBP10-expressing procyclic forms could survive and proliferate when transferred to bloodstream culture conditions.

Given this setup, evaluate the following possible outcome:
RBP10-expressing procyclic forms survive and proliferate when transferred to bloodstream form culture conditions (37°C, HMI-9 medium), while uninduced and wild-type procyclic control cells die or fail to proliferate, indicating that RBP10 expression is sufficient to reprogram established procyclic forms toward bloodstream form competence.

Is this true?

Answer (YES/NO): YES